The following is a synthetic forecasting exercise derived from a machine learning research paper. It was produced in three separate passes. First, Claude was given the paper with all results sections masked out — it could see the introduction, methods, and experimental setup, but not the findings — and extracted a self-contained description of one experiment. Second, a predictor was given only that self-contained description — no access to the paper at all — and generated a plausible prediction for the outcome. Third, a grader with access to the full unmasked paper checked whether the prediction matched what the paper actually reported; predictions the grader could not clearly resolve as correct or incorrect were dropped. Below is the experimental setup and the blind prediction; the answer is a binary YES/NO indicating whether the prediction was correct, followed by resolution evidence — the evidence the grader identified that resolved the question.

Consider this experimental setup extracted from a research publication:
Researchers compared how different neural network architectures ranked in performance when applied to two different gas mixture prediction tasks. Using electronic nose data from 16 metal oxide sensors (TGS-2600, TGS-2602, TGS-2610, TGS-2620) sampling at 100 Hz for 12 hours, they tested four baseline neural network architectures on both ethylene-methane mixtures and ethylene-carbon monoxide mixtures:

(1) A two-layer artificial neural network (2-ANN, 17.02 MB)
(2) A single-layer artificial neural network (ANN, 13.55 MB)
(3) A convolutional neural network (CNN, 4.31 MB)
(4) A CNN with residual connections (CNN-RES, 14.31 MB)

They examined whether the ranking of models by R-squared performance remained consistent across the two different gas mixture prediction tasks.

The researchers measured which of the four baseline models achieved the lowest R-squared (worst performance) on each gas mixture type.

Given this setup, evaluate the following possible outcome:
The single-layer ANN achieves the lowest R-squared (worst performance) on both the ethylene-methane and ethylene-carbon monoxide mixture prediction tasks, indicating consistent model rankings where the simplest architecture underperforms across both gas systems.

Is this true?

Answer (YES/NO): NO